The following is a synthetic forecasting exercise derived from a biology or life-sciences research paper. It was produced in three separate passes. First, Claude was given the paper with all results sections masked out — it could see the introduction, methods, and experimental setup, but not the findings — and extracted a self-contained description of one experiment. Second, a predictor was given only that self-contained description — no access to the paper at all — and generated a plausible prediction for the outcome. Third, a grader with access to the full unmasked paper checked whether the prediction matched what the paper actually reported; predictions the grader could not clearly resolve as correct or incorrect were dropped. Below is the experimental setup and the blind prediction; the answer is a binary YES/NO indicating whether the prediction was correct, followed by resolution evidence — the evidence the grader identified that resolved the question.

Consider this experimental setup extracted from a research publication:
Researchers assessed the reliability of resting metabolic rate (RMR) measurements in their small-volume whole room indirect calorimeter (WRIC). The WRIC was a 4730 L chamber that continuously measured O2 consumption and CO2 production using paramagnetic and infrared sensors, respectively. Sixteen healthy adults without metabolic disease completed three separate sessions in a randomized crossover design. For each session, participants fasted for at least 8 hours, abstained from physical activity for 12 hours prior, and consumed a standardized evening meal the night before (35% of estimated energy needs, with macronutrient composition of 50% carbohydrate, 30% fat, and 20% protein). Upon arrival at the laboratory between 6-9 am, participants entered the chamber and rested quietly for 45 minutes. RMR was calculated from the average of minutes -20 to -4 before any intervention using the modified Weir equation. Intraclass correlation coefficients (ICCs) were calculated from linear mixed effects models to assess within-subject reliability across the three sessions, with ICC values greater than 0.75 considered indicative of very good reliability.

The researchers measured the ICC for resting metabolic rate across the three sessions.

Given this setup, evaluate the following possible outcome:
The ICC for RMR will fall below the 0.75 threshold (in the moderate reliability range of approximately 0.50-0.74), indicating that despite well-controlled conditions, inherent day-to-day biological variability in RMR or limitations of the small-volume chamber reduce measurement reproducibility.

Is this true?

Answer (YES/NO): NO